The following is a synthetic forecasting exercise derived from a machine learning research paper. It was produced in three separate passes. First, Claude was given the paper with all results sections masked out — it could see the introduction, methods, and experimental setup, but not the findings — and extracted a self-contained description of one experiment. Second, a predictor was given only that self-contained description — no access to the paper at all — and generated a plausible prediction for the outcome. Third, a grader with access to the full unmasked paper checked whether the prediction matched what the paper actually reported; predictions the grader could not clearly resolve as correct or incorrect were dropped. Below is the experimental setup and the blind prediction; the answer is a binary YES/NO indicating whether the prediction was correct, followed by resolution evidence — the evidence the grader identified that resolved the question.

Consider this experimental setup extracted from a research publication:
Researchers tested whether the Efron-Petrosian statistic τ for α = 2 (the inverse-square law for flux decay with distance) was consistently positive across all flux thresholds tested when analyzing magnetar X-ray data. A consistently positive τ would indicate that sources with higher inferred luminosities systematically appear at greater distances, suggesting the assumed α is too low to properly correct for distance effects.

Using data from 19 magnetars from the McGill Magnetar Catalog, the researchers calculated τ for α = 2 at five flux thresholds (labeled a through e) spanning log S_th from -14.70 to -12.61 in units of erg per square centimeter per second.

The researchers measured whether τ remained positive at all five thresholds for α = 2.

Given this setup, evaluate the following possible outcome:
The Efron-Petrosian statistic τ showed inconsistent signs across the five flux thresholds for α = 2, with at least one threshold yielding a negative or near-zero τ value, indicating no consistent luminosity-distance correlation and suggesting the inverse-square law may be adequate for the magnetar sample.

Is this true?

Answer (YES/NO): NO